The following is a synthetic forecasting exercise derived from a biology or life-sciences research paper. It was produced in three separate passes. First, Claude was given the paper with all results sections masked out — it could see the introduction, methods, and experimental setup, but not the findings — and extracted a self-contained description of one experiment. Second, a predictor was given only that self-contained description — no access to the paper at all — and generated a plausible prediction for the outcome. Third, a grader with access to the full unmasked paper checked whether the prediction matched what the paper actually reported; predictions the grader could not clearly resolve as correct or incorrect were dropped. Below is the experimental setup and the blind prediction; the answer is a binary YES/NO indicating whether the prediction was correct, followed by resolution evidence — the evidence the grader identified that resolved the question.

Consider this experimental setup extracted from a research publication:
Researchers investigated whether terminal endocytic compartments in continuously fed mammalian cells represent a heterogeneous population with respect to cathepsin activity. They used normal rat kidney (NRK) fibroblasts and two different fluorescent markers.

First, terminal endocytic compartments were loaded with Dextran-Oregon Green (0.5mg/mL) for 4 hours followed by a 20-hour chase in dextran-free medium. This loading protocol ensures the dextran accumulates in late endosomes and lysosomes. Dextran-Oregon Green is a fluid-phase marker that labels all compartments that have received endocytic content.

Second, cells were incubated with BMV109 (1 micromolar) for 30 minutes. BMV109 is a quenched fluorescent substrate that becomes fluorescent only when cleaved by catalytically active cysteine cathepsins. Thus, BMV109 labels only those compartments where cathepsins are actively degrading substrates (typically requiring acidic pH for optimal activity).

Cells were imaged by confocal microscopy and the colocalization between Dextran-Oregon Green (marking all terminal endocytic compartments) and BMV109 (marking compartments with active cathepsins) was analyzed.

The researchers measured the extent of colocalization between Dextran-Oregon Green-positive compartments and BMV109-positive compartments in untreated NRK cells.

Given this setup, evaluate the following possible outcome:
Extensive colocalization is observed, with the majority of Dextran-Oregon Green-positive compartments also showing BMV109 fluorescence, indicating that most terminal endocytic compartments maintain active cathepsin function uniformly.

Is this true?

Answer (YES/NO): NO